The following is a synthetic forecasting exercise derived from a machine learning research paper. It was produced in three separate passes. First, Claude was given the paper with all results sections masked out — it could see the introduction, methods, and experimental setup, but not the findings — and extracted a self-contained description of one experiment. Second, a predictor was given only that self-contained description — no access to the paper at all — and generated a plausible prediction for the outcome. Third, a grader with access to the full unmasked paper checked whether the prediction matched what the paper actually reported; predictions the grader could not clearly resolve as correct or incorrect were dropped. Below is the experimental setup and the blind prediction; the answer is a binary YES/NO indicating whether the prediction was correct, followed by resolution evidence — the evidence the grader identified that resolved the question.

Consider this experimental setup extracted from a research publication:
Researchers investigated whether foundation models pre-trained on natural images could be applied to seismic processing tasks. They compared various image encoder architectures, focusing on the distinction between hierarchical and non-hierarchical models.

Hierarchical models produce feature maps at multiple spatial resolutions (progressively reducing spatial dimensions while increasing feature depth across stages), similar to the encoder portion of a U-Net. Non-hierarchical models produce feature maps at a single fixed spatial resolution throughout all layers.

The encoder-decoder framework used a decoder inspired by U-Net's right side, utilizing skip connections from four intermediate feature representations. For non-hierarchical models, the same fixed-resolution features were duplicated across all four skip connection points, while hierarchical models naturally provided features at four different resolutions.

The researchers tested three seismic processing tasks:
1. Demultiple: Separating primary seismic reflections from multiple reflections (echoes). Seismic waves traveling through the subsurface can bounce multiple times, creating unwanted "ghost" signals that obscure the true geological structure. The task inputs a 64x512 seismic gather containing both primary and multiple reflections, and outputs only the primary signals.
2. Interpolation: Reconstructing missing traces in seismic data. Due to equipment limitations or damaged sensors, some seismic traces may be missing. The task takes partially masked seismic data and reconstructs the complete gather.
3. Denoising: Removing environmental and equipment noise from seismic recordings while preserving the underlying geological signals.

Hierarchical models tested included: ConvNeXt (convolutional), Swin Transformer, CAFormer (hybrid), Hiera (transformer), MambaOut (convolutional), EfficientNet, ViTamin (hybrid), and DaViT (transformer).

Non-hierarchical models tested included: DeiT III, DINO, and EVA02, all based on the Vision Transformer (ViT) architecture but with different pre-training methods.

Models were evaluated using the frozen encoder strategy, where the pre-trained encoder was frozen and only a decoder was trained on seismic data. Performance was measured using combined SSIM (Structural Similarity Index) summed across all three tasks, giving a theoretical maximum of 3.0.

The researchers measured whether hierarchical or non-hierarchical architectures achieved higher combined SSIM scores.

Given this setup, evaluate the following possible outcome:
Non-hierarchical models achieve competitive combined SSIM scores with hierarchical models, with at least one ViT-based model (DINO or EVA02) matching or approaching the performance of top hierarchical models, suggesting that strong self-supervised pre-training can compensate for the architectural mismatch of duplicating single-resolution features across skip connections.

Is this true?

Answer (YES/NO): NO